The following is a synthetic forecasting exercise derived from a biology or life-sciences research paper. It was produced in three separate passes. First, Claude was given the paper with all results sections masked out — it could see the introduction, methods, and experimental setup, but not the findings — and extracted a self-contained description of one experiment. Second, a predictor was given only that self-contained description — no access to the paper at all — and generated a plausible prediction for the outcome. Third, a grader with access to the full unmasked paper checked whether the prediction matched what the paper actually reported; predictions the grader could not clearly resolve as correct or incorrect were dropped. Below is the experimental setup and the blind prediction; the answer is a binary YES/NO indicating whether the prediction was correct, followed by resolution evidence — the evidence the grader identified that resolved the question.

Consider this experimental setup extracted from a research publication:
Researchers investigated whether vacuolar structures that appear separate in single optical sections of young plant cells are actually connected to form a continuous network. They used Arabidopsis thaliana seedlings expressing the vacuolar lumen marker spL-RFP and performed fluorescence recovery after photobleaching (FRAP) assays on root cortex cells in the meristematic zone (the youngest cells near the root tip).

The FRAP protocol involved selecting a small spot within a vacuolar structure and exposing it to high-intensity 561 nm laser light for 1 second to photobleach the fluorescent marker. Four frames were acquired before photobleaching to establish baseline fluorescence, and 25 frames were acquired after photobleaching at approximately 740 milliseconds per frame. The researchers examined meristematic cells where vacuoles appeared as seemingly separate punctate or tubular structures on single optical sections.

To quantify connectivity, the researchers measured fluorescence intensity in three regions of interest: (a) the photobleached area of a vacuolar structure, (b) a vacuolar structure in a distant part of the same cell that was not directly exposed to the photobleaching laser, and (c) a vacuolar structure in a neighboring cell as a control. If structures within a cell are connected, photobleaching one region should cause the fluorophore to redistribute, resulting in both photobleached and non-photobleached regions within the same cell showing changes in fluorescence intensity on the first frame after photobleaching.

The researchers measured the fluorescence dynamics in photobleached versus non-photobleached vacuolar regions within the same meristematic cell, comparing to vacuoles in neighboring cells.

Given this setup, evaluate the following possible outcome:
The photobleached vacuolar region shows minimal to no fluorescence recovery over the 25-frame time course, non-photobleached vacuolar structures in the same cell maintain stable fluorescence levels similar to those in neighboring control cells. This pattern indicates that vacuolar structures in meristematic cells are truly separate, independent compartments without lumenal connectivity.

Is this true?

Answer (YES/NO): NO